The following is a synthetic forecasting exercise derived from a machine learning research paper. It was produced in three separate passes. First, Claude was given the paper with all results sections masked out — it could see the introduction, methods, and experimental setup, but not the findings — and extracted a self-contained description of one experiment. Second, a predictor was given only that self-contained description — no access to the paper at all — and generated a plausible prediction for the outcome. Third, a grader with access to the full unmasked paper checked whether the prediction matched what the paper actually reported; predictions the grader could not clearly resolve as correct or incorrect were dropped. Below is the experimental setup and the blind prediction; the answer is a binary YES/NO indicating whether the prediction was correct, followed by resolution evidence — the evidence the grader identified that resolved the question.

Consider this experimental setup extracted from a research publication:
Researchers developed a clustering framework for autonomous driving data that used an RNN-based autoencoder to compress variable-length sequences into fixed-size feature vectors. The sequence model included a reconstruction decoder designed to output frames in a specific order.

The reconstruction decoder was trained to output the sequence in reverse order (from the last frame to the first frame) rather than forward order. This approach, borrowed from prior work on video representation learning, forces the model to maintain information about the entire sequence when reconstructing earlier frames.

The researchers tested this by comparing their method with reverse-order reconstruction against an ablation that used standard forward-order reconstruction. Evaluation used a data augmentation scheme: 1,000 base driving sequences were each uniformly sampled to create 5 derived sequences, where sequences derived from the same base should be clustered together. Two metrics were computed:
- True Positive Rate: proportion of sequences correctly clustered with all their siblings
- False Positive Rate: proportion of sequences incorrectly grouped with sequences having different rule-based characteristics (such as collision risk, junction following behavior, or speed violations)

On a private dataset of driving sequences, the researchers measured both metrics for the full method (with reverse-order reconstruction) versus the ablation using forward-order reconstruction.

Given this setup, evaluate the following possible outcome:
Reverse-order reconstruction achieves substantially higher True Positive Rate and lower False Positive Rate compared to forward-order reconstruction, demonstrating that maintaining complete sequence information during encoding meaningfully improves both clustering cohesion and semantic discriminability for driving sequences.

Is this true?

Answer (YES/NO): YES